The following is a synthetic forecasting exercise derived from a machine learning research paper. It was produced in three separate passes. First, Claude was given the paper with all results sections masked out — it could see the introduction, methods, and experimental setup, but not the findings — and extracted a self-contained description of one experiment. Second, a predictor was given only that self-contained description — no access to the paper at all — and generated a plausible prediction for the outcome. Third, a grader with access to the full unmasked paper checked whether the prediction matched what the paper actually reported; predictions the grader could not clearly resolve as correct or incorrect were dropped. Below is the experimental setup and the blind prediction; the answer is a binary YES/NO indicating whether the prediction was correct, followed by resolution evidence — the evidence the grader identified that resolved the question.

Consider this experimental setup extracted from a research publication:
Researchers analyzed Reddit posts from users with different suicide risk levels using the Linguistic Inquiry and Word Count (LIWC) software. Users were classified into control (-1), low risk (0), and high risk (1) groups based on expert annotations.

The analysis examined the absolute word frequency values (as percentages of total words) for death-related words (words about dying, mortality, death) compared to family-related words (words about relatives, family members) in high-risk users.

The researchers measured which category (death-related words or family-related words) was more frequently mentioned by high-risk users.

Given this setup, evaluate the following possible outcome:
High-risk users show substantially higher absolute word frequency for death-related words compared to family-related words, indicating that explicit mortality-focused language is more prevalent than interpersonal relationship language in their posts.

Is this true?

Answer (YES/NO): NO